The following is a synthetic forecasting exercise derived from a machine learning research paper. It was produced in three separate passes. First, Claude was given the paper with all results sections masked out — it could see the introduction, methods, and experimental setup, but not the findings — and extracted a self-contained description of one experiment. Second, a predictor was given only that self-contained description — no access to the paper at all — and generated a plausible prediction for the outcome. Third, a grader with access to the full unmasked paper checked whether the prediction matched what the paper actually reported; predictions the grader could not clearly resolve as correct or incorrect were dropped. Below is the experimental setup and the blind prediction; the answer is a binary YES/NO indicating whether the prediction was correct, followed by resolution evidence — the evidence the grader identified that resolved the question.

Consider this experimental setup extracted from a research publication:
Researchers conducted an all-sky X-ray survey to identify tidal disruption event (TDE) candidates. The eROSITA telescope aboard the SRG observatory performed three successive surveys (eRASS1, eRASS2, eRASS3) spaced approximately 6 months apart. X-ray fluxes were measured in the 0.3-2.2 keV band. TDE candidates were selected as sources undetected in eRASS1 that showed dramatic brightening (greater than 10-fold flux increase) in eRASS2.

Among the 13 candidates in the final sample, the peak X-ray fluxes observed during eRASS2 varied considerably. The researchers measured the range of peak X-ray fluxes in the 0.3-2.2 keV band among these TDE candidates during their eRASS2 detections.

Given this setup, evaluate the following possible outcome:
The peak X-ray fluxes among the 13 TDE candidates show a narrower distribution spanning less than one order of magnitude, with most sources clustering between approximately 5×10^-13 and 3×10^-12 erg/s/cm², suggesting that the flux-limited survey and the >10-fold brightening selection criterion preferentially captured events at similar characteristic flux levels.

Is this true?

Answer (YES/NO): NO